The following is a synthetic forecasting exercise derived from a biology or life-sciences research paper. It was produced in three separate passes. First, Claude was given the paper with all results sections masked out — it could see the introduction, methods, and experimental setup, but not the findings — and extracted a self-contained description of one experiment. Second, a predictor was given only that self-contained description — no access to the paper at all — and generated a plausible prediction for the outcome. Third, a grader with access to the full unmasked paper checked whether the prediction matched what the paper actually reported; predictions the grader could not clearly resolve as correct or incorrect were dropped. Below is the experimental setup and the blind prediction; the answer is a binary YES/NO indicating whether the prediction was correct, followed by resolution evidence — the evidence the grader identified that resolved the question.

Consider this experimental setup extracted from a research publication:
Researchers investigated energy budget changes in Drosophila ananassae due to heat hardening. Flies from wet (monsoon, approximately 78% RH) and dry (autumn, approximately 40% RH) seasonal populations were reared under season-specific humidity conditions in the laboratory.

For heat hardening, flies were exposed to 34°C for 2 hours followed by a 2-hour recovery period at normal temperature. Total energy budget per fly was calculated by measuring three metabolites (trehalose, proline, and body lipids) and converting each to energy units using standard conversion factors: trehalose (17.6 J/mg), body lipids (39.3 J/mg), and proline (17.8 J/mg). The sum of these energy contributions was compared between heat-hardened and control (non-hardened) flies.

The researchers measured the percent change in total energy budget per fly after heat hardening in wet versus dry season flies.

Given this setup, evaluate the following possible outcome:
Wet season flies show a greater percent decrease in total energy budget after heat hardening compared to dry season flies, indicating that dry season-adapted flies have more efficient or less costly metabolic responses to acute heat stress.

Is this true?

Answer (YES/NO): NO